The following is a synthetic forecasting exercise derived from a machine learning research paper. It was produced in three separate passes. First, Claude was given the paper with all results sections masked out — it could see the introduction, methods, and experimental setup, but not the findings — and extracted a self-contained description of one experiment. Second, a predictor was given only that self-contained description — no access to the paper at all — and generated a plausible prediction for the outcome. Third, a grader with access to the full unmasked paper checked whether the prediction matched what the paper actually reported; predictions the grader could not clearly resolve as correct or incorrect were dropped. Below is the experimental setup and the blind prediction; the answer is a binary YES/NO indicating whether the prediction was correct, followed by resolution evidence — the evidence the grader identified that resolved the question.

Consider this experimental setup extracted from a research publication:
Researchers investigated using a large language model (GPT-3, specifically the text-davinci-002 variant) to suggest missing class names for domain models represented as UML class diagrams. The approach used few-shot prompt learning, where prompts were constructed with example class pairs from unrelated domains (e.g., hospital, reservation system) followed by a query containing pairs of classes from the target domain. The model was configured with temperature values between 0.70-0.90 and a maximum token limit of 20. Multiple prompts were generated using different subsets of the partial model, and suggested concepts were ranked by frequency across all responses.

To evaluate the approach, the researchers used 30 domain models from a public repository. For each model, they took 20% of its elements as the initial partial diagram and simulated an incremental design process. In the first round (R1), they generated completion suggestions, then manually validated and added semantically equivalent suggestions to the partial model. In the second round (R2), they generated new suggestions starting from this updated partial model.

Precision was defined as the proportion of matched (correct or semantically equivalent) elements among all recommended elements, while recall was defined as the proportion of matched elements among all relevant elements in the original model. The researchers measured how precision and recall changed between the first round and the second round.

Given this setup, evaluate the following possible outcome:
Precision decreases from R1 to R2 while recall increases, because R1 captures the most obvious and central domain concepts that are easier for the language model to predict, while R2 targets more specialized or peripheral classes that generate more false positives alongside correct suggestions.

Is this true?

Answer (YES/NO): YES